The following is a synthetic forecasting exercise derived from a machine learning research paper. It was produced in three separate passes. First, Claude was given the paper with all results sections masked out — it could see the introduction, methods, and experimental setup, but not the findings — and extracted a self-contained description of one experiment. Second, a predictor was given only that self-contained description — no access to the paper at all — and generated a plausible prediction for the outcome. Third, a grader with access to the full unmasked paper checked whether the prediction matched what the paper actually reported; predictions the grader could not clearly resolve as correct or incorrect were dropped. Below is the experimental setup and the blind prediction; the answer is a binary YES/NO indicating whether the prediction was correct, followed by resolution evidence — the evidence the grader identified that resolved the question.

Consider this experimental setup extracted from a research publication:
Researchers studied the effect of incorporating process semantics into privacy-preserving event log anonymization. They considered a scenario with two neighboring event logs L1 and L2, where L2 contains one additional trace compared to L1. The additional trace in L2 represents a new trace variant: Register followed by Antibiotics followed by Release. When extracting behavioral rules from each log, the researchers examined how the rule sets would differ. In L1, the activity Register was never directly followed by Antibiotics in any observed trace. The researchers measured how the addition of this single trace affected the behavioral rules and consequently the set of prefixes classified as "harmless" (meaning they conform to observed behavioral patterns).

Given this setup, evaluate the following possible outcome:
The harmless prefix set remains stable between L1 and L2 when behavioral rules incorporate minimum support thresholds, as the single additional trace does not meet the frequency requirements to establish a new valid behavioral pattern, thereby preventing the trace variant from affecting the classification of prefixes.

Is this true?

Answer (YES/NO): NO